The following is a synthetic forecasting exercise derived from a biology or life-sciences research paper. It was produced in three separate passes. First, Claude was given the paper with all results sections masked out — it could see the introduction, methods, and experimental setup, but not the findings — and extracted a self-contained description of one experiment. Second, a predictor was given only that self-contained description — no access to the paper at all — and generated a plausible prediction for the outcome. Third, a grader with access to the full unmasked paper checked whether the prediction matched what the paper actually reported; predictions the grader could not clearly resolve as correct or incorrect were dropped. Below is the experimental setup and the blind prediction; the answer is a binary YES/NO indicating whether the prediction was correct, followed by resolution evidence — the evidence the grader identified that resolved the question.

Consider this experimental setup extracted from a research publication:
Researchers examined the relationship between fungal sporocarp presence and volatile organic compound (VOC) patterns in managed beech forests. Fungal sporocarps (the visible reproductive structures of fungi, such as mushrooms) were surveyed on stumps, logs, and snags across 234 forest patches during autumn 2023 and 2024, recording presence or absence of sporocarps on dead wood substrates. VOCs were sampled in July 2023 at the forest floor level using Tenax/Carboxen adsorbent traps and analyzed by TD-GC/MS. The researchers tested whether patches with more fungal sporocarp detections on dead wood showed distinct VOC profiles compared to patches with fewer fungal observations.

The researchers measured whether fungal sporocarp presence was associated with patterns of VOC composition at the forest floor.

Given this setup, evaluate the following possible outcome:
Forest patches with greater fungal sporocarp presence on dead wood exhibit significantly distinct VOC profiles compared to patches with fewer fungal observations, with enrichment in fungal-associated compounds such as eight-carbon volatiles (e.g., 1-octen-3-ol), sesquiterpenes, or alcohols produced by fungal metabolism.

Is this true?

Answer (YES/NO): NO